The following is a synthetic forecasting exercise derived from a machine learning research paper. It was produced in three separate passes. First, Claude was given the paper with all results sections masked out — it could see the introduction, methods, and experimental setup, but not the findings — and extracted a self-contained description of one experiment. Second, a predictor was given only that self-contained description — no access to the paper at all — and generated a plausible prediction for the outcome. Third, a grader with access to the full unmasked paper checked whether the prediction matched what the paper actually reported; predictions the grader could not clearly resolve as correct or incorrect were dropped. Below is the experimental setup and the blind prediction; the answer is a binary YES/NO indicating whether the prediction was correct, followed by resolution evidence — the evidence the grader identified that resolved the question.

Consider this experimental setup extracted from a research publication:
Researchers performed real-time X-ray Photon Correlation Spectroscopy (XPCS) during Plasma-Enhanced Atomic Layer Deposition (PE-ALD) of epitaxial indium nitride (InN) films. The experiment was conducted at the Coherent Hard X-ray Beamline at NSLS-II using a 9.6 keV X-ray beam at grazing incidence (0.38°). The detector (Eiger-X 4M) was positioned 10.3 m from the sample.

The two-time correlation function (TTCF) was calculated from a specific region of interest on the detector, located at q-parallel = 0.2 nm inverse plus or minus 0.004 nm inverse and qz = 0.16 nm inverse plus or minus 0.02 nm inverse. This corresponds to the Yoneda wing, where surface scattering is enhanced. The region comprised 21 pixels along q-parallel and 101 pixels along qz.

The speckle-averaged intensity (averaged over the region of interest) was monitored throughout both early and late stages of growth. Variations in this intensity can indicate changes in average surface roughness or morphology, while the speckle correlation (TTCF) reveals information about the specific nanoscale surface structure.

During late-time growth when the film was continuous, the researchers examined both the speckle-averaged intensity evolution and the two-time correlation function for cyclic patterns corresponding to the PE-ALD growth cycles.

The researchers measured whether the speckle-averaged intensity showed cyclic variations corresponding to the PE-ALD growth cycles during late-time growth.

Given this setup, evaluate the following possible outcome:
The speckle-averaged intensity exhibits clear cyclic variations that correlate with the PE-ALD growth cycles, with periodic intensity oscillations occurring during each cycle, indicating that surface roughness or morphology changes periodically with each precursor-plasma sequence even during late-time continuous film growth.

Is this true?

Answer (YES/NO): NO